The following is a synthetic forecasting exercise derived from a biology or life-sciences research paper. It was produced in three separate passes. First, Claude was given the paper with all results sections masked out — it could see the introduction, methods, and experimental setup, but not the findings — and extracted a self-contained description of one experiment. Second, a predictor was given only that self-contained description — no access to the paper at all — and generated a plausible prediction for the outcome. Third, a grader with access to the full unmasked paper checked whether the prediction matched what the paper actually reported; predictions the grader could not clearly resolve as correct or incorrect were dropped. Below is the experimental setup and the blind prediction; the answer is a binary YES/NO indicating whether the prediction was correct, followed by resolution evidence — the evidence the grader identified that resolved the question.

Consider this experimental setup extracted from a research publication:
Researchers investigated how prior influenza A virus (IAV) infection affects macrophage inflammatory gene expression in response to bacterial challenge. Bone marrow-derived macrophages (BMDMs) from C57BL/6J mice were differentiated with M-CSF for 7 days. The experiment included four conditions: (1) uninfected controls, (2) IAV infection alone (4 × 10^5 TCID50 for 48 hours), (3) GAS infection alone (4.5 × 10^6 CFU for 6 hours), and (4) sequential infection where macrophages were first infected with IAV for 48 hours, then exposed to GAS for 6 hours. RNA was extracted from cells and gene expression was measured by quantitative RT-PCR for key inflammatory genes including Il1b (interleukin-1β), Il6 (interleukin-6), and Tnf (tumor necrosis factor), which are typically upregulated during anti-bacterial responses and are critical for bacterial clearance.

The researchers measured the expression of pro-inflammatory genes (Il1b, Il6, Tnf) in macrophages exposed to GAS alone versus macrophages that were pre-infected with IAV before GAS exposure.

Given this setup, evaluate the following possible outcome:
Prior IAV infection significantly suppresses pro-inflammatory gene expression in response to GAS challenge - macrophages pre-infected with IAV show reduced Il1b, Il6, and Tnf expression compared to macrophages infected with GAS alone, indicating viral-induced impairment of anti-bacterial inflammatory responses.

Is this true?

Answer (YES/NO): NO